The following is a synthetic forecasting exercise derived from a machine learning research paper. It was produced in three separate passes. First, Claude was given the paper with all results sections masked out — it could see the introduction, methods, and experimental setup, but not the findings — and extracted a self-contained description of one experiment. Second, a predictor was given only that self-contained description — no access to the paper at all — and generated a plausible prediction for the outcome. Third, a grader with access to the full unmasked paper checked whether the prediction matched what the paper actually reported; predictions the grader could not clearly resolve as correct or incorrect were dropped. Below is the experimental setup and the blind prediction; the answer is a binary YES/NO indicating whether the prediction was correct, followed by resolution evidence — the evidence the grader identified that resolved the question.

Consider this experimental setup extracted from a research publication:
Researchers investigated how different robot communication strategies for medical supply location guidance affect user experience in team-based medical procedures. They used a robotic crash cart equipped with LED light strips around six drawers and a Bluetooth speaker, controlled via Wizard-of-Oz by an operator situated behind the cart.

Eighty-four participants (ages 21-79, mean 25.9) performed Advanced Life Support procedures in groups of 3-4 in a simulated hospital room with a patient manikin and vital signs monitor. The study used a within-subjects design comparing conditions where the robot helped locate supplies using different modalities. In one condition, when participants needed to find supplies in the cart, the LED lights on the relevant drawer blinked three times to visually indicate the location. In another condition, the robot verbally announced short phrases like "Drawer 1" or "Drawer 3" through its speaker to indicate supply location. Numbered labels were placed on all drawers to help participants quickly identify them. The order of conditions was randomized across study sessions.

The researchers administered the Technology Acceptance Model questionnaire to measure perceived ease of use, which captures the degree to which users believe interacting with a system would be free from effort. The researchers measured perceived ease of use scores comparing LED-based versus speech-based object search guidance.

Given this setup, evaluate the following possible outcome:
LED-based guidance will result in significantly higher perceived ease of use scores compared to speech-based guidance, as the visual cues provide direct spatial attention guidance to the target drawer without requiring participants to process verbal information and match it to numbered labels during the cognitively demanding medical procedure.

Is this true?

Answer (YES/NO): NO